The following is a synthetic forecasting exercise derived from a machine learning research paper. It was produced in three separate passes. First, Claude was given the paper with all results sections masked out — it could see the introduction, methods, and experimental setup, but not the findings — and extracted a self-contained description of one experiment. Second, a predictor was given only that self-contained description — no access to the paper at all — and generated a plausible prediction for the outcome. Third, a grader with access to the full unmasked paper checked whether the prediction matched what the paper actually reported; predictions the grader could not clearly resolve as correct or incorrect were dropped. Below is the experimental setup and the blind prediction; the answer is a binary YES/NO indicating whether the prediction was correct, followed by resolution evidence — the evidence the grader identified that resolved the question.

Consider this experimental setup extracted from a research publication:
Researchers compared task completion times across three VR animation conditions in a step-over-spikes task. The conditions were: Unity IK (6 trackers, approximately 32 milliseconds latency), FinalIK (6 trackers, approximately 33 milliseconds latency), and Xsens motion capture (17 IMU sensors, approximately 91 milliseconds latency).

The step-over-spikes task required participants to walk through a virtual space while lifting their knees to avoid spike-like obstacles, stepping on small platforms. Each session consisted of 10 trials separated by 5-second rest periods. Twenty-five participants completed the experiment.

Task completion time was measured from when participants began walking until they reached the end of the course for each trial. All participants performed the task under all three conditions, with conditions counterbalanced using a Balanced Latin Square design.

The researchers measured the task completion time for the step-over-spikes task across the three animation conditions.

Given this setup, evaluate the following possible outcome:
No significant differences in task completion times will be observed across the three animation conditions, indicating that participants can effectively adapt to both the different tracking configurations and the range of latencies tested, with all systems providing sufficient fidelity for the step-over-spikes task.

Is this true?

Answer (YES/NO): NO